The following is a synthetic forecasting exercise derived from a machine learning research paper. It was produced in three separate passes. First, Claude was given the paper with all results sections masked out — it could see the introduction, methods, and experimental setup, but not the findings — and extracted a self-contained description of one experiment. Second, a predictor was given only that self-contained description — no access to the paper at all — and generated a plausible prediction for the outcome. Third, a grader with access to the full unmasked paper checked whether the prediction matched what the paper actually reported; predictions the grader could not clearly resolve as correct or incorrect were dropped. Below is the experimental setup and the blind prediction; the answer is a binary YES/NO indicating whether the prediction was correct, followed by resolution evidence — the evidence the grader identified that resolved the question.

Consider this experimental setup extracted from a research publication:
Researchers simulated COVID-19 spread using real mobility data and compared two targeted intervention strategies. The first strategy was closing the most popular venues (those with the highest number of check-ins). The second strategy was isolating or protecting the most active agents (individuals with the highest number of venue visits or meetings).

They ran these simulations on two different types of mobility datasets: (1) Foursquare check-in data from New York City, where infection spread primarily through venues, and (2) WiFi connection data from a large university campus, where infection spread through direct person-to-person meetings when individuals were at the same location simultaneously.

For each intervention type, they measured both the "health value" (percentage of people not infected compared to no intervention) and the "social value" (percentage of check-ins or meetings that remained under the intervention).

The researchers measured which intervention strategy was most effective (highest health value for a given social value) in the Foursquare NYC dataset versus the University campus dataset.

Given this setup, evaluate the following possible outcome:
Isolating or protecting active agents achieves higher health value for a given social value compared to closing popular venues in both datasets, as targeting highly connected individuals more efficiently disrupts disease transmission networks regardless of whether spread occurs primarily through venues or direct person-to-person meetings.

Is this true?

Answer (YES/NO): NO